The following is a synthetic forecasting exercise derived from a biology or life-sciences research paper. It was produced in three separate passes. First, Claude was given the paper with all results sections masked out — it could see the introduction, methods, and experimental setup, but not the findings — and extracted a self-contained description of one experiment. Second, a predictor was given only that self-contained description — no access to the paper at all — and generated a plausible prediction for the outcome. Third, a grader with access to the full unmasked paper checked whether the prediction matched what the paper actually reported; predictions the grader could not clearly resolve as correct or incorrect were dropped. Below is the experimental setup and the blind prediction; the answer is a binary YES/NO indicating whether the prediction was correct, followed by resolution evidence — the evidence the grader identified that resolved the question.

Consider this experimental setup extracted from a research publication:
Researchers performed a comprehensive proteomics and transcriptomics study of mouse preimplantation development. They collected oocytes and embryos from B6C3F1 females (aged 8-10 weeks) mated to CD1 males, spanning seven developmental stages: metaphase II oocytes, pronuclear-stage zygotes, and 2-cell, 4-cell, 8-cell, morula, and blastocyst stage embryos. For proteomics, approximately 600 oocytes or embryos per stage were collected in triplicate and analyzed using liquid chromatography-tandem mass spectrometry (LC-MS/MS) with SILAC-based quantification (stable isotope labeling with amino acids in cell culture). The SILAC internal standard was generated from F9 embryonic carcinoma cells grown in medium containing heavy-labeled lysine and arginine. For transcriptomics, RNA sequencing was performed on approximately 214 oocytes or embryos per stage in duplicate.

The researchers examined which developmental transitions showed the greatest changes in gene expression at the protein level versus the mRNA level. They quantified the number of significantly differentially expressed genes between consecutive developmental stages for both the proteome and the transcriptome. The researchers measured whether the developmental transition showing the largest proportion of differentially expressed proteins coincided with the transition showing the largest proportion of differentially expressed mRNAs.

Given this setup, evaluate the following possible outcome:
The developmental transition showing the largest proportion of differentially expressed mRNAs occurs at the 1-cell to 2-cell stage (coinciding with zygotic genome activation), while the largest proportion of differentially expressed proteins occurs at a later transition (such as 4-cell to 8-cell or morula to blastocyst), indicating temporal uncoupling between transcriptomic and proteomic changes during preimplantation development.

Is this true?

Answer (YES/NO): YES